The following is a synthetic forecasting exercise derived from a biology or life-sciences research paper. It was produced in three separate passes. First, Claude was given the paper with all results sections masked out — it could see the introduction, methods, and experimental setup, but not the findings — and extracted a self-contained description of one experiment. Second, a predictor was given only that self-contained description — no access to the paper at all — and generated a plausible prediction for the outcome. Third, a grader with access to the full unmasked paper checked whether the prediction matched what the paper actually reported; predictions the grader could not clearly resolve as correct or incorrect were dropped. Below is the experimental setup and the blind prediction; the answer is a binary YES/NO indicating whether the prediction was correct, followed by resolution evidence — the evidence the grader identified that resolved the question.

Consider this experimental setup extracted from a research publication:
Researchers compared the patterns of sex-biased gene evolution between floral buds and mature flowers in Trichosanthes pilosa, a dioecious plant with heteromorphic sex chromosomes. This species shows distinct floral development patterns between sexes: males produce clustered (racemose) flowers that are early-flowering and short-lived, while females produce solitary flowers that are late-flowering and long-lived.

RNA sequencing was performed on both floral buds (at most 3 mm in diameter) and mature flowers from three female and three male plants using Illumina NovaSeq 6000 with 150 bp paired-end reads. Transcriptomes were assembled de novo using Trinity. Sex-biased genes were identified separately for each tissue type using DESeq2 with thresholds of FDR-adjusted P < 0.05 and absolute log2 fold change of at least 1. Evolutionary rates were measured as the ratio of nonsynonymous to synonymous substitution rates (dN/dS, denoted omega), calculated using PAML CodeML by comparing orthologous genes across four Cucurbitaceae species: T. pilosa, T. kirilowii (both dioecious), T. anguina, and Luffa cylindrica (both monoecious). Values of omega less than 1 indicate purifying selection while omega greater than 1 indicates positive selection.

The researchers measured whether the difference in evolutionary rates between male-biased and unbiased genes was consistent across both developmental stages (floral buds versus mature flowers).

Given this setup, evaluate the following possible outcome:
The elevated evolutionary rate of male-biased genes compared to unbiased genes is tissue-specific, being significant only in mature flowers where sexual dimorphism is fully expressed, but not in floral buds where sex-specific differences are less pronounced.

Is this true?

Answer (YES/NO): NO